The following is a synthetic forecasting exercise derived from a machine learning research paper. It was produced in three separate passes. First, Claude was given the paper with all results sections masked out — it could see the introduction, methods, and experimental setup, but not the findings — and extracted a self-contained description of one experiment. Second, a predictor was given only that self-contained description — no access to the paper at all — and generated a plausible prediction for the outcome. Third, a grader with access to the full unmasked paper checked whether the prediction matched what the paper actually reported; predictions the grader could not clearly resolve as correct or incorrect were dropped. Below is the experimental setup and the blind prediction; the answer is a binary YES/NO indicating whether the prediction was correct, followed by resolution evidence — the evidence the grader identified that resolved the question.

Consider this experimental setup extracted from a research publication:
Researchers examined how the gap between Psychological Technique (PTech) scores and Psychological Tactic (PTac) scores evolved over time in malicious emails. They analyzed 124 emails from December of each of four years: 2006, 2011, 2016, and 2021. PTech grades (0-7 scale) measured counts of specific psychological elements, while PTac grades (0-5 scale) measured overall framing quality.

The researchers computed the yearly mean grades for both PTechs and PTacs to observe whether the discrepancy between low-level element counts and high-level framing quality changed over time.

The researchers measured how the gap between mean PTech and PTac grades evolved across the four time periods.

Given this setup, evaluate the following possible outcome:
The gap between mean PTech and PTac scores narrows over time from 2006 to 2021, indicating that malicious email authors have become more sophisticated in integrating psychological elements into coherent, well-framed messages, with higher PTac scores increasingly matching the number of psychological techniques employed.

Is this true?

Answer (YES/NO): YES